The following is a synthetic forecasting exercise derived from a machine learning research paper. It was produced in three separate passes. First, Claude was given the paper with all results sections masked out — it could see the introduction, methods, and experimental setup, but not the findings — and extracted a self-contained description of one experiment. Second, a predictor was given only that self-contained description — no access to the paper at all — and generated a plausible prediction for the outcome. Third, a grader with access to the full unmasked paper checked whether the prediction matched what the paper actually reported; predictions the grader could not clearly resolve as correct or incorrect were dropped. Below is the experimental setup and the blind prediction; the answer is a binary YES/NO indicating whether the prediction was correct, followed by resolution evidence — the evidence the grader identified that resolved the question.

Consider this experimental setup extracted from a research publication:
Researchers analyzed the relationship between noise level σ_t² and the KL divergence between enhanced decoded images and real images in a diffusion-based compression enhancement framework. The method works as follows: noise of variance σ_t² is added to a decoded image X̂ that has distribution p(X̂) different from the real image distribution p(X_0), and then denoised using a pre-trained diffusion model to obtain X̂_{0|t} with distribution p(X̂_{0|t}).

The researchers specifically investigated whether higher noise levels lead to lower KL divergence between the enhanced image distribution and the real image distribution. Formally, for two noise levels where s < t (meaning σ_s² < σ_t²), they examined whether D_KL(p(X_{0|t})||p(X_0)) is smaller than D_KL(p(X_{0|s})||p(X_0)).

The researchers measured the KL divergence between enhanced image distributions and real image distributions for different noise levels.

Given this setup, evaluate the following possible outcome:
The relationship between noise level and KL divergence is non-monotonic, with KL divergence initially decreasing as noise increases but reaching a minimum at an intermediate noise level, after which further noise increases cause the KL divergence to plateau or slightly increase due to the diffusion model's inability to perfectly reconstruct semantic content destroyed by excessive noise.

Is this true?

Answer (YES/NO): NO